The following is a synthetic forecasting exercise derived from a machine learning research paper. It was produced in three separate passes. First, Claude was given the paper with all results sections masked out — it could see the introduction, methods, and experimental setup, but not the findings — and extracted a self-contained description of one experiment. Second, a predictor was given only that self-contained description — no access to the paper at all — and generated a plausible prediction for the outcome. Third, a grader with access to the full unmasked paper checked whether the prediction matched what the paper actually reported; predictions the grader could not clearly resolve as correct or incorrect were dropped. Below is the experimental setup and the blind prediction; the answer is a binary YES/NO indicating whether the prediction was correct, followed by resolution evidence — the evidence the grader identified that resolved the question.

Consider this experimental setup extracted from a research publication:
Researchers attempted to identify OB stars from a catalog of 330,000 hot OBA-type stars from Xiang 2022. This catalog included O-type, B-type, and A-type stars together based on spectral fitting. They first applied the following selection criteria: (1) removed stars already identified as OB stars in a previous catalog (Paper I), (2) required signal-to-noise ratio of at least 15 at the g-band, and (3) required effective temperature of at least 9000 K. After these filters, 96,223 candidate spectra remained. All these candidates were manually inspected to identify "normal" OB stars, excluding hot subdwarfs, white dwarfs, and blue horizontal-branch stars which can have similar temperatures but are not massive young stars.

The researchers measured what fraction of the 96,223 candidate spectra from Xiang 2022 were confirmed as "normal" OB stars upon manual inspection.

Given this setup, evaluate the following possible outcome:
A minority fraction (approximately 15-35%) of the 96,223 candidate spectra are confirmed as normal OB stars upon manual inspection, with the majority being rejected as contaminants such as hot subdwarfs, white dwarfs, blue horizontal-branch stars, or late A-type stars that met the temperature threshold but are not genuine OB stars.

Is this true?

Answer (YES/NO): NO